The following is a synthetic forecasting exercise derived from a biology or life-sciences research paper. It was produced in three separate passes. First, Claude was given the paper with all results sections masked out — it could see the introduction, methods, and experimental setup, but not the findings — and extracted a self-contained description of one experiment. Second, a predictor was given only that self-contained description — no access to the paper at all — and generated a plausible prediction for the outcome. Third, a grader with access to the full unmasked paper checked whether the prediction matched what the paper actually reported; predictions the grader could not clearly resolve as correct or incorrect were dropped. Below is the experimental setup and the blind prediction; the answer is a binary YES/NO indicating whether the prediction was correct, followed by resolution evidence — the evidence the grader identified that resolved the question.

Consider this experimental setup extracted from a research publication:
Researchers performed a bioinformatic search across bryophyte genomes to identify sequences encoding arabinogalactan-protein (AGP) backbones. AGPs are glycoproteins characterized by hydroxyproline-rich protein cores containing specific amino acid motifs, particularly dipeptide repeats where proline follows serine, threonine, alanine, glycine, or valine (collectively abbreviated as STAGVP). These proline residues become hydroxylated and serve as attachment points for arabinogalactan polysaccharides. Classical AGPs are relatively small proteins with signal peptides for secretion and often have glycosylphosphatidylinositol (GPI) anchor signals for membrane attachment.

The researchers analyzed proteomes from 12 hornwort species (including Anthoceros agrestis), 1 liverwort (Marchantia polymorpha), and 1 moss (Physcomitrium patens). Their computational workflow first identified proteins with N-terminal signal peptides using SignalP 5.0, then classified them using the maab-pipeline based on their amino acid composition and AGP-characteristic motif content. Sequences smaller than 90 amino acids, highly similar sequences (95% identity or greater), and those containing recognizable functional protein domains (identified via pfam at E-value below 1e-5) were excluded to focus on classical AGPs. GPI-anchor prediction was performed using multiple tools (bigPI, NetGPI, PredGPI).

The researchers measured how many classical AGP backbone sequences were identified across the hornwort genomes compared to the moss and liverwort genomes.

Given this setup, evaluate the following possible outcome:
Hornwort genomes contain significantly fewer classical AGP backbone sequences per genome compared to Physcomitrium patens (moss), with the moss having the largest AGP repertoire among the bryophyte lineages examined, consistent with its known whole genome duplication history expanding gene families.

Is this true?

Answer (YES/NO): NO